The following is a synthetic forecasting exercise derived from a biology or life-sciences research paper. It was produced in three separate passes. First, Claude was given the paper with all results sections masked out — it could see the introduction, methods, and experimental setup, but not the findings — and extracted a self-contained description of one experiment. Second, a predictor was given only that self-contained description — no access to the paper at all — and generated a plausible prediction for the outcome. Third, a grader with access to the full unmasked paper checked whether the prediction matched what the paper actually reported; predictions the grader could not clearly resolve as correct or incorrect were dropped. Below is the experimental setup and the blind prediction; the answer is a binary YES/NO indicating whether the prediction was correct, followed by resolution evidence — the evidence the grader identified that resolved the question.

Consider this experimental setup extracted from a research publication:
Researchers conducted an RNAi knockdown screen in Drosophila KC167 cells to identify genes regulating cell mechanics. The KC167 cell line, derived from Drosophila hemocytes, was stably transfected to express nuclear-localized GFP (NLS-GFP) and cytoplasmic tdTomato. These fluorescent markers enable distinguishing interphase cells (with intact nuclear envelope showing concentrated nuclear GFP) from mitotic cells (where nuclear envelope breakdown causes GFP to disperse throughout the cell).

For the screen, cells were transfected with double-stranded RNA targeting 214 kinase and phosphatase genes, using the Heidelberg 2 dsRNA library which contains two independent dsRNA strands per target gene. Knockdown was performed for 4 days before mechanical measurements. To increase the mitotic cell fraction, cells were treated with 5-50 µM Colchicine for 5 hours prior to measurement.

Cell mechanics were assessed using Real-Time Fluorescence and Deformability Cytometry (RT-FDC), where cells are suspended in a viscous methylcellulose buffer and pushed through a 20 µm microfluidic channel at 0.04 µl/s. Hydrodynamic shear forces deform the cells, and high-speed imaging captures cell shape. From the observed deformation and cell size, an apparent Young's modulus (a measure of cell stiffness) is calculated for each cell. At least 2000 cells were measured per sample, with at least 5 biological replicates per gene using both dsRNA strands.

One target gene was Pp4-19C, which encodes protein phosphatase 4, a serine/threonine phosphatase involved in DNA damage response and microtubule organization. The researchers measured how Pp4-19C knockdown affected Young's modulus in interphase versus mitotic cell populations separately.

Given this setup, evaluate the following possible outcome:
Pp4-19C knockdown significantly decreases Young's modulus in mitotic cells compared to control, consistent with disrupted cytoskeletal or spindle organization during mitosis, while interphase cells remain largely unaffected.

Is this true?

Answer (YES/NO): YES